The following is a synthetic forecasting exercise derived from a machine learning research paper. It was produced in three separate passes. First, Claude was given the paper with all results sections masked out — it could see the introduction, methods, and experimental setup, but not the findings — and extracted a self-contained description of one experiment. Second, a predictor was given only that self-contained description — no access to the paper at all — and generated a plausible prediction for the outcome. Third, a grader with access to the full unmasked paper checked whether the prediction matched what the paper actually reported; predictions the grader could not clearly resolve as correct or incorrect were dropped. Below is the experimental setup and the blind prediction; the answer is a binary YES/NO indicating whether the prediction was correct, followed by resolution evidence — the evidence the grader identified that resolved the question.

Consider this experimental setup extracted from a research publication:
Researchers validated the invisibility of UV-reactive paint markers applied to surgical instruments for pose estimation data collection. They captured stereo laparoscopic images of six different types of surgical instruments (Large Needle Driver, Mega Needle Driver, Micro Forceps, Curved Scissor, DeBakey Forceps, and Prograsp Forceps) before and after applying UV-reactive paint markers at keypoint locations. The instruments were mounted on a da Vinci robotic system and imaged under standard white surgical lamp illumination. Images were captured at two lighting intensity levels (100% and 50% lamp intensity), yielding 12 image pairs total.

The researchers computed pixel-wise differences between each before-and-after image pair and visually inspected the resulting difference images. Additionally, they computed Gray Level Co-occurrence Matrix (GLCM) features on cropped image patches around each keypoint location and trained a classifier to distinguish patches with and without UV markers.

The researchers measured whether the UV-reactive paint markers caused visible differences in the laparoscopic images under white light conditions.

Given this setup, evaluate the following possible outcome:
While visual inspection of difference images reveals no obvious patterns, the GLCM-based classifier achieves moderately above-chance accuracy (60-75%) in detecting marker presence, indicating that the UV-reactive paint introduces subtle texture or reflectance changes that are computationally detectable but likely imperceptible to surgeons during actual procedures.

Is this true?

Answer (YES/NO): NO